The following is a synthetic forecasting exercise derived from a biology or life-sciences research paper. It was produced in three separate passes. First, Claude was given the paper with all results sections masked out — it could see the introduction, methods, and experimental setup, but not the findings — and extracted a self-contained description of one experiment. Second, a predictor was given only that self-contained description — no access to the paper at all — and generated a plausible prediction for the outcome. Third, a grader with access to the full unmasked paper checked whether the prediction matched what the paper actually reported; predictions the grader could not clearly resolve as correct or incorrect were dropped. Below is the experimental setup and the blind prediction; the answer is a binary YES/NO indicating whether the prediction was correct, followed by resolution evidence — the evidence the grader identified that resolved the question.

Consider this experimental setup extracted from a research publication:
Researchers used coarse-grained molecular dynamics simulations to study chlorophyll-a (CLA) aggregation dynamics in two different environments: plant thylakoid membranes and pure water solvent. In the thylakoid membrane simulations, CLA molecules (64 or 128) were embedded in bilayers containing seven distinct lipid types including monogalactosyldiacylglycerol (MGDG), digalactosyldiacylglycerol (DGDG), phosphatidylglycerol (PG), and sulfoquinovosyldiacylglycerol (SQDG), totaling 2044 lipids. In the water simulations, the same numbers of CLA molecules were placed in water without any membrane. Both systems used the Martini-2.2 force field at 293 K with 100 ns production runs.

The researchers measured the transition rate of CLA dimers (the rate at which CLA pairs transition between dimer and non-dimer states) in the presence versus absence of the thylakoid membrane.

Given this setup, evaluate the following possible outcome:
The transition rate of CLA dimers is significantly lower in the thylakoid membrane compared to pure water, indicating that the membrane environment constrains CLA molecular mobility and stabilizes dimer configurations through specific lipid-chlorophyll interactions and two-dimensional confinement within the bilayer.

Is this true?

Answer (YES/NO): YES